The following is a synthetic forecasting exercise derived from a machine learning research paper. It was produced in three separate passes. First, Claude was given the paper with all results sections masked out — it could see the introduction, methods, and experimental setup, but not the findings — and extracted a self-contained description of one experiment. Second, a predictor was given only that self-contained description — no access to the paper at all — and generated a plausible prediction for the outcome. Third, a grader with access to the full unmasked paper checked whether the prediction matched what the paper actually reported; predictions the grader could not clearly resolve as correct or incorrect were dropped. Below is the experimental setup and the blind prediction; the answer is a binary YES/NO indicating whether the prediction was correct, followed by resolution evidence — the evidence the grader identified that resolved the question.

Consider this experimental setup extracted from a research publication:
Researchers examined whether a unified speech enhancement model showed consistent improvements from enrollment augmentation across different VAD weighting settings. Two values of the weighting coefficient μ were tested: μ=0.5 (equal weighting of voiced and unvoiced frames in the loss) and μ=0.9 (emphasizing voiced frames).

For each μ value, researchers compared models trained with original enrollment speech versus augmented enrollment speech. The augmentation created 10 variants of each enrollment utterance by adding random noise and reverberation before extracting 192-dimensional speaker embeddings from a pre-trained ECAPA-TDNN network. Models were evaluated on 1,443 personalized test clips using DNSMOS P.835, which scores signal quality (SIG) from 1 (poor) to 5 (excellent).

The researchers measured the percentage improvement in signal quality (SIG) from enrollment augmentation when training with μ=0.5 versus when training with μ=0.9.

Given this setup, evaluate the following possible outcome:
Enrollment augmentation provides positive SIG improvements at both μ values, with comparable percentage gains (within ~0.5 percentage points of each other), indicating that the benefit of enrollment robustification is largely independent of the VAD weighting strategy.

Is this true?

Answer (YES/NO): NO